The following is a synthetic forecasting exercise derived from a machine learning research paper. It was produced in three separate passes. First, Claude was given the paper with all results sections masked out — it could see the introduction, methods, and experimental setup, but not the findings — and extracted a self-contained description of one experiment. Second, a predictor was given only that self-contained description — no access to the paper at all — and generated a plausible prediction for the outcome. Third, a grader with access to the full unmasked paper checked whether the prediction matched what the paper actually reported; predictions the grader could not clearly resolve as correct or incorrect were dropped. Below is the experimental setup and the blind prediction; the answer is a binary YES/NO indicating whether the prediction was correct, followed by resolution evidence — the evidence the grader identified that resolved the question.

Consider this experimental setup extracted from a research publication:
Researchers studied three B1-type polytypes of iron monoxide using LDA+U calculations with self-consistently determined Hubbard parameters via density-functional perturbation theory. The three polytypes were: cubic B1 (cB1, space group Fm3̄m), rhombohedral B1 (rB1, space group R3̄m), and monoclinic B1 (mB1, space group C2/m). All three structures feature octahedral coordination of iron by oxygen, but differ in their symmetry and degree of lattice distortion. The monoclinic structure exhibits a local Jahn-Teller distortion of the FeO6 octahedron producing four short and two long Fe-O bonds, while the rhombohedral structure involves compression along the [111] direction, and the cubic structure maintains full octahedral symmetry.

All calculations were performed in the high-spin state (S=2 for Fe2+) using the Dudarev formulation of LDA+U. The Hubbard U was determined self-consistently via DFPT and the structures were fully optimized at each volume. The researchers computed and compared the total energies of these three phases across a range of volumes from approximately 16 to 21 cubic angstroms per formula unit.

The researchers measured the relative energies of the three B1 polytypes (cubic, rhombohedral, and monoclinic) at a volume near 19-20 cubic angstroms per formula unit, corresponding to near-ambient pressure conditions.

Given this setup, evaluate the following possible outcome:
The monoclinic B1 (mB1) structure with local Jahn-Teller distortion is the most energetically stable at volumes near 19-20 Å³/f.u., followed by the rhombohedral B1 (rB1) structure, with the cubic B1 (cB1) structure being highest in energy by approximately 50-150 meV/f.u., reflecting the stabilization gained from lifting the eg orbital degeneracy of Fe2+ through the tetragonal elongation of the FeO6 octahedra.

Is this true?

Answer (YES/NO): NO